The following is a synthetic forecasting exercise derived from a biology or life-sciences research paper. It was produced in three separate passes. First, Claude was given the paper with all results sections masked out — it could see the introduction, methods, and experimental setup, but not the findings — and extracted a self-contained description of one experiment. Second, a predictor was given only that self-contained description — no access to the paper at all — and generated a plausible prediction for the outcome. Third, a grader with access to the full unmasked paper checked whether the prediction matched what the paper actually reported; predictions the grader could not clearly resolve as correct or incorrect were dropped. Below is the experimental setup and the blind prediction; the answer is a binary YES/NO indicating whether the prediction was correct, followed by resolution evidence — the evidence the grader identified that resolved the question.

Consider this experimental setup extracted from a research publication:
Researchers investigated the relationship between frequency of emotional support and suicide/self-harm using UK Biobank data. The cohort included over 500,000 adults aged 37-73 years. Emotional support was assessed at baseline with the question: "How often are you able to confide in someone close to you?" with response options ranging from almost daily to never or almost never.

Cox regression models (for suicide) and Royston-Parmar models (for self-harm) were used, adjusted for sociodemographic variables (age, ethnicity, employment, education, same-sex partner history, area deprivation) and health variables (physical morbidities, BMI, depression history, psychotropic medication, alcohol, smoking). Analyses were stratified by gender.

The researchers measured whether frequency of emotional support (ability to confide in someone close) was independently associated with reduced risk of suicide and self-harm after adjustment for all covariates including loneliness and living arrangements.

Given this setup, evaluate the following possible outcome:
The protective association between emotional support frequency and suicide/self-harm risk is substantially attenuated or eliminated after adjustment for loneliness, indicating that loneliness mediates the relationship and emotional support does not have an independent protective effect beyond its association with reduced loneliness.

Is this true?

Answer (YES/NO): NO